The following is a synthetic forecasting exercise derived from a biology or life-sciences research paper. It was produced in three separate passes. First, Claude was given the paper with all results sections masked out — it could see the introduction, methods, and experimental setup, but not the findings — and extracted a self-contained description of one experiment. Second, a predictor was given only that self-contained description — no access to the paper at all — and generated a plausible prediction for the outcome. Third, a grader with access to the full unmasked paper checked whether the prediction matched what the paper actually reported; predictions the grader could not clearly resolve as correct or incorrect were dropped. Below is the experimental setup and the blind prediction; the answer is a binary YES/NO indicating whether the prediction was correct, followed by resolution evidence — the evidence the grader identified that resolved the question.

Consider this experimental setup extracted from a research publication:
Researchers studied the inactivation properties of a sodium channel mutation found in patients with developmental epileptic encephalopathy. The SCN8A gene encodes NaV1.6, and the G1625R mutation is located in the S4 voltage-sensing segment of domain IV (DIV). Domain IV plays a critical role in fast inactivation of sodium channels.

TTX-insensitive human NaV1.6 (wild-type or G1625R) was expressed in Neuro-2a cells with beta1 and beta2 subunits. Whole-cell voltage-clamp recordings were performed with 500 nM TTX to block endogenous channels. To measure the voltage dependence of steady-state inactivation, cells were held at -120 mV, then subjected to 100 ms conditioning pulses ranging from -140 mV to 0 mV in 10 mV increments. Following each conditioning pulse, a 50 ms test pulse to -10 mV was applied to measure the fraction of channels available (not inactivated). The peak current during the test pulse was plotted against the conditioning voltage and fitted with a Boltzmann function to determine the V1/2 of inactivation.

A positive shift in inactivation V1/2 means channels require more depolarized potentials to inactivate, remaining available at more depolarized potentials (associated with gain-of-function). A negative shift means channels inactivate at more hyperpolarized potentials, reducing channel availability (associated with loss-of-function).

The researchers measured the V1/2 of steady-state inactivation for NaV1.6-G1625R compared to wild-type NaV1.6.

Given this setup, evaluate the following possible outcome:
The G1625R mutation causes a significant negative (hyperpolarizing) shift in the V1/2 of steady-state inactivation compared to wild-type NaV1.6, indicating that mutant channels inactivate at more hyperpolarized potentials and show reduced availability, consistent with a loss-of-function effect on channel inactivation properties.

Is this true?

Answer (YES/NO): NO